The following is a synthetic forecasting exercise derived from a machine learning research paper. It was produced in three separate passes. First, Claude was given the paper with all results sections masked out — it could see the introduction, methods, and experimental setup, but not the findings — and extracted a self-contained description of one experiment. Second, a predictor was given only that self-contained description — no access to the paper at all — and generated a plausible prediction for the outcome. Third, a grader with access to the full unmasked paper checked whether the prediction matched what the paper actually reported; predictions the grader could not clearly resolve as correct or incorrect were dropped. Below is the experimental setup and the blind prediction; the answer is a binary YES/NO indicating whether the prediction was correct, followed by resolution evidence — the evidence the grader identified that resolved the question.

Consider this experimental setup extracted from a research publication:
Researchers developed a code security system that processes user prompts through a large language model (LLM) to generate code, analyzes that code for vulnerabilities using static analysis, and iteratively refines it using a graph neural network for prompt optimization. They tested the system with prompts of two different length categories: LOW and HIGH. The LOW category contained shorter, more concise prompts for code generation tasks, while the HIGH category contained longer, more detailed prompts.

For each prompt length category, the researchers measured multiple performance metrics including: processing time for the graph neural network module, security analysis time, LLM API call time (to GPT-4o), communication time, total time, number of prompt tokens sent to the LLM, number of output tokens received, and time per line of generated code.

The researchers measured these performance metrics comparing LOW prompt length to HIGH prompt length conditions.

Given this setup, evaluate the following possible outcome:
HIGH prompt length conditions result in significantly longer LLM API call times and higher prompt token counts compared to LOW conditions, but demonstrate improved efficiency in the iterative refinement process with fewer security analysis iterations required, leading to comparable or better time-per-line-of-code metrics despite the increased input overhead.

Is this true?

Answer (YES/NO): NO